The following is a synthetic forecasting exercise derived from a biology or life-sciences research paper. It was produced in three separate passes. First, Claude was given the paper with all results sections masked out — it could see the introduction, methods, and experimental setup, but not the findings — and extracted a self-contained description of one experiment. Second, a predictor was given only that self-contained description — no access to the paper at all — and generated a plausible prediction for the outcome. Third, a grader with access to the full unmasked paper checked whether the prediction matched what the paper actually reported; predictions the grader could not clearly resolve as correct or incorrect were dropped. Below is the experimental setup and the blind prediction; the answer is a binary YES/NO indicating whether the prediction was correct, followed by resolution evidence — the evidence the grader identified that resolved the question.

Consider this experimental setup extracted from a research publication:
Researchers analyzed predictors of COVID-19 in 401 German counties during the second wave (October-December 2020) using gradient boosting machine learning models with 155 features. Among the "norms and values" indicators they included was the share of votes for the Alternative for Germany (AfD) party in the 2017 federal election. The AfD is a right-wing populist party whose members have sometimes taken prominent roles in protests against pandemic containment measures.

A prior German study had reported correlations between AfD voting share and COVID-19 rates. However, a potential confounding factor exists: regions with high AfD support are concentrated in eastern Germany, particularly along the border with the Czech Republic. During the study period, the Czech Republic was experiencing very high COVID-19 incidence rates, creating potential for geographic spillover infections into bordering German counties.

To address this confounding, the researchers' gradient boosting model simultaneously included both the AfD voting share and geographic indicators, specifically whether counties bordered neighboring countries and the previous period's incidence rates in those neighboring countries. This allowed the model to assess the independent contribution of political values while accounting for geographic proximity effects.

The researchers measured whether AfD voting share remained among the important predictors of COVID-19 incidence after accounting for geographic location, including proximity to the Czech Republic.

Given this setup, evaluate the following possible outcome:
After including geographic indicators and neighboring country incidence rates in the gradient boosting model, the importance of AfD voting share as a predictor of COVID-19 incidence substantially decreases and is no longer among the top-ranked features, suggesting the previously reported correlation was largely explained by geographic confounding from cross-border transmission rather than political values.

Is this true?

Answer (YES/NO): NO